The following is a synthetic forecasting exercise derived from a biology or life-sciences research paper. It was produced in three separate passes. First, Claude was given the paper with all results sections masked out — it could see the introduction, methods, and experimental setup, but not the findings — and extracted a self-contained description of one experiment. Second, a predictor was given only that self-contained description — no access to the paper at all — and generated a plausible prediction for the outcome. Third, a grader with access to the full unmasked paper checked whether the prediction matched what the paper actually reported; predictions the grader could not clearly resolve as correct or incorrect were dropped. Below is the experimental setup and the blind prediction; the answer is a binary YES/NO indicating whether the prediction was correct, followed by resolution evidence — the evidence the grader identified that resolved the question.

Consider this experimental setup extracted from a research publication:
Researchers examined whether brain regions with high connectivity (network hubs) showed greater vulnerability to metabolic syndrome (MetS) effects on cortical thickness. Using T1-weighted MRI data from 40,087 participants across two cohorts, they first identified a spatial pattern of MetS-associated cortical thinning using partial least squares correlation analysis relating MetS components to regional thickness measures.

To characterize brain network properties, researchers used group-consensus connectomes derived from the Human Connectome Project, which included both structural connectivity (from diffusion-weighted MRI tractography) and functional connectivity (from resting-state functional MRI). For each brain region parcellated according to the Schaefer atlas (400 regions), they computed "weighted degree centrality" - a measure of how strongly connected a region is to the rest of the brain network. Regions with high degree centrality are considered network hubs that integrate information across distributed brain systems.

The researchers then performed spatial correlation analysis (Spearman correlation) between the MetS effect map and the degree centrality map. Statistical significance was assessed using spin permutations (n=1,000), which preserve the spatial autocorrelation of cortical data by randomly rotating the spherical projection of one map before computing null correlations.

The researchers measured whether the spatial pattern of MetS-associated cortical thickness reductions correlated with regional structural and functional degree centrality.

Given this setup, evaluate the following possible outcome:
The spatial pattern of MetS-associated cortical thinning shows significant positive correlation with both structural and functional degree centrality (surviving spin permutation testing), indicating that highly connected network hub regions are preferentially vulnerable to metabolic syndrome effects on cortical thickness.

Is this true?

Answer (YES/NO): NO